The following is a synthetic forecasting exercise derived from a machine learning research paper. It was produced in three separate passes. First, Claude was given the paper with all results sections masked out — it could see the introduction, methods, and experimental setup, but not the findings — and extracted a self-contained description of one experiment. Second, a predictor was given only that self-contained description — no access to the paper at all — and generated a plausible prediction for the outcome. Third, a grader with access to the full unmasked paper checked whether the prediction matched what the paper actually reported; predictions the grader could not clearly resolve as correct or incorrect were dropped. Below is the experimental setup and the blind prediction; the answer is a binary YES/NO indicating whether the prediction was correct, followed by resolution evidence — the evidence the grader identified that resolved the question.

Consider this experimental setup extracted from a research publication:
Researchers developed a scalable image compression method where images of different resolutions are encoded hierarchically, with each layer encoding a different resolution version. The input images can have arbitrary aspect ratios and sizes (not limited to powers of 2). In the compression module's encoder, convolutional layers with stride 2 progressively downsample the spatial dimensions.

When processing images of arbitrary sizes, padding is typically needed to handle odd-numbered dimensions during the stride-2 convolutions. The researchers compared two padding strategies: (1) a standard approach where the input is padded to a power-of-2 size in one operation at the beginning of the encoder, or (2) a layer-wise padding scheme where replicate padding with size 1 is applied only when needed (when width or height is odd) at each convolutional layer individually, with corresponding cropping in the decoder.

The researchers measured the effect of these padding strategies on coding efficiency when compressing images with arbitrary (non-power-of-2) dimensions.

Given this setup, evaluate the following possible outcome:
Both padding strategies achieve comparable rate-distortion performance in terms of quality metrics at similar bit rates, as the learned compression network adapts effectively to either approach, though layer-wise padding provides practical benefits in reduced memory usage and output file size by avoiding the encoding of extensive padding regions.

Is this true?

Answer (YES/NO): NO